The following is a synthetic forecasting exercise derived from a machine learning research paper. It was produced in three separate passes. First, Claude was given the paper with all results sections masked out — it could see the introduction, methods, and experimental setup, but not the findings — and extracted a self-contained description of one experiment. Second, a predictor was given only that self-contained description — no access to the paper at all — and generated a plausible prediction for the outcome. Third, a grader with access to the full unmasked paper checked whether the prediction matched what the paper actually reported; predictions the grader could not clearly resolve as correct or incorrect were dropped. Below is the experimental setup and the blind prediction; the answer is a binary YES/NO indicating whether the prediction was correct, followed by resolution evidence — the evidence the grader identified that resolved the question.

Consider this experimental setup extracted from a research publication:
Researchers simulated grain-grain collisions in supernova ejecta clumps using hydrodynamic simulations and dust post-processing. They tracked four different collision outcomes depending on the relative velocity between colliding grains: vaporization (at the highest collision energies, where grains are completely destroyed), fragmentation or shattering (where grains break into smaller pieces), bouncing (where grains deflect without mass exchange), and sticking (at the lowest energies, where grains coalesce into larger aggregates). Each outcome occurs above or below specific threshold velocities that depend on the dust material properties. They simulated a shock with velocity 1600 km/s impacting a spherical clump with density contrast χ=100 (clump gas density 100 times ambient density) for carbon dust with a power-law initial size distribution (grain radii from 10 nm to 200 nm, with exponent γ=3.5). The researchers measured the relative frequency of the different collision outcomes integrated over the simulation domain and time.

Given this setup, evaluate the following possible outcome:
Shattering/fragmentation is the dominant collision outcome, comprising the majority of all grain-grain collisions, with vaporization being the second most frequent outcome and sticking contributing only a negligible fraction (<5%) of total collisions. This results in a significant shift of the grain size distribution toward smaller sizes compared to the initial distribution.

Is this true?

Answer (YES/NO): NO